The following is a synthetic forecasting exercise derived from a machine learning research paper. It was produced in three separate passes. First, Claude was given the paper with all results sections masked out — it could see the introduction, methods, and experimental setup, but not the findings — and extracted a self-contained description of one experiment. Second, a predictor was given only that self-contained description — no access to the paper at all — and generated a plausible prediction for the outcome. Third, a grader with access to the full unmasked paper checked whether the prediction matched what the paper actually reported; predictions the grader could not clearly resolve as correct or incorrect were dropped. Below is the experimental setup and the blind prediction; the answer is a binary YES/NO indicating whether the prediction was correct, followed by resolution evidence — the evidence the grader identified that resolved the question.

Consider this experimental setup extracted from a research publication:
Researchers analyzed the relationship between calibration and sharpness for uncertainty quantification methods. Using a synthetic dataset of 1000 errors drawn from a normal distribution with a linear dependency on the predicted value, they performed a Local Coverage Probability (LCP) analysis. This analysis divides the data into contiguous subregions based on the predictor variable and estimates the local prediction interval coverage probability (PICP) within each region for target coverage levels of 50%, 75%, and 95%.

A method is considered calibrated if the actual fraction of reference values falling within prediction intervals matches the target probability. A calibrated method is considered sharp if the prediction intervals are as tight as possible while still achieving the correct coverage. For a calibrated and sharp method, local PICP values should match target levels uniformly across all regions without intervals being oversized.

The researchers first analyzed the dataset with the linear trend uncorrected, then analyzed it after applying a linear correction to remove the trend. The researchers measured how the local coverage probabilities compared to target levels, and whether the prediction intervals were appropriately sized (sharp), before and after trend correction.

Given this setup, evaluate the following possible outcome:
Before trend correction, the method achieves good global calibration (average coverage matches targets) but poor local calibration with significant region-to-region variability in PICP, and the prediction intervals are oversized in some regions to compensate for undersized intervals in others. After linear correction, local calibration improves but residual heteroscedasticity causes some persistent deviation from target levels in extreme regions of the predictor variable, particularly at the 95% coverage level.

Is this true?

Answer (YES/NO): NO